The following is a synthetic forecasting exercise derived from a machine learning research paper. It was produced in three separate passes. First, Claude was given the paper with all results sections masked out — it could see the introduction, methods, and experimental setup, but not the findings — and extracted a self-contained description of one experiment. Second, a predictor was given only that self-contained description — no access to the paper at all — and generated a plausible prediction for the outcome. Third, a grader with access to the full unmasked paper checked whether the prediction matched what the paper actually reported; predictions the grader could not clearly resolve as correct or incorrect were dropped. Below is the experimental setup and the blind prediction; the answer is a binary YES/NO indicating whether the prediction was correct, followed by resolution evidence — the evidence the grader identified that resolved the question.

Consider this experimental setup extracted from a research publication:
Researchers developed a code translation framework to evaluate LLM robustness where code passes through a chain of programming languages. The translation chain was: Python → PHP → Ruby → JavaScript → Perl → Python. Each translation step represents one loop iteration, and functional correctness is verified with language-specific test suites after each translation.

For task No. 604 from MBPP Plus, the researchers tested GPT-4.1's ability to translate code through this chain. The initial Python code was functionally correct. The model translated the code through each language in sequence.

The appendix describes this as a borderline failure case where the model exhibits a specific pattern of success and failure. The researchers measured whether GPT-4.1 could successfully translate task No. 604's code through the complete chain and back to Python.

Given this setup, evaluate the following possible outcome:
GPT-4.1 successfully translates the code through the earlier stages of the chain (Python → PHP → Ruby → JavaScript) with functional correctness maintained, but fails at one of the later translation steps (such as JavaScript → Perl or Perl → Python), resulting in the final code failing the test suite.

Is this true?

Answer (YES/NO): YES